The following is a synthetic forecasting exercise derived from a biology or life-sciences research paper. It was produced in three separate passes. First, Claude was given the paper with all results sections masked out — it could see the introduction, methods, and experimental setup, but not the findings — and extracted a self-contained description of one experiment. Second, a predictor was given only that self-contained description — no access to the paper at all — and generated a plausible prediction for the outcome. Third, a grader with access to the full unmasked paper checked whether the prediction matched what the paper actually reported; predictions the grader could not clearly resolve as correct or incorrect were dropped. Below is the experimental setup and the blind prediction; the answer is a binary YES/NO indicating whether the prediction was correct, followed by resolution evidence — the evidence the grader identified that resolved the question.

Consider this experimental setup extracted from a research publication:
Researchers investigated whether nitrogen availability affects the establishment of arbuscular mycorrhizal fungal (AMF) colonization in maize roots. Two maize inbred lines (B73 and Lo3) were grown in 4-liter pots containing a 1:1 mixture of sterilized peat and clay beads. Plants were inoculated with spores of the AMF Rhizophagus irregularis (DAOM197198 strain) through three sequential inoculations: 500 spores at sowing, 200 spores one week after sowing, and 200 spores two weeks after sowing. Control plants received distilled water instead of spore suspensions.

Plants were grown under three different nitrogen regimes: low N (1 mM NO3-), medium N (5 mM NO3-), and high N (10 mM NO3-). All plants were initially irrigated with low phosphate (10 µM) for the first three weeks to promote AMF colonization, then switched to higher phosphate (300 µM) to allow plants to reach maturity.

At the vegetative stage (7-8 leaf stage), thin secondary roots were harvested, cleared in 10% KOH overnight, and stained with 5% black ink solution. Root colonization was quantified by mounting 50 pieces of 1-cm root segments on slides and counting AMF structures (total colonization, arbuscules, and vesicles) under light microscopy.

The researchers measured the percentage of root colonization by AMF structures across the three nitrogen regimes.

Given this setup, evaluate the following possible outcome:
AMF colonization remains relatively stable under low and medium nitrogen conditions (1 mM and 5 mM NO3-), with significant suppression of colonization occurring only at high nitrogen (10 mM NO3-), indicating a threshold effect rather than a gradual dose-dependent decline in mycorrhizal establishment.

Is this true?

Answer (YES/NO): NO